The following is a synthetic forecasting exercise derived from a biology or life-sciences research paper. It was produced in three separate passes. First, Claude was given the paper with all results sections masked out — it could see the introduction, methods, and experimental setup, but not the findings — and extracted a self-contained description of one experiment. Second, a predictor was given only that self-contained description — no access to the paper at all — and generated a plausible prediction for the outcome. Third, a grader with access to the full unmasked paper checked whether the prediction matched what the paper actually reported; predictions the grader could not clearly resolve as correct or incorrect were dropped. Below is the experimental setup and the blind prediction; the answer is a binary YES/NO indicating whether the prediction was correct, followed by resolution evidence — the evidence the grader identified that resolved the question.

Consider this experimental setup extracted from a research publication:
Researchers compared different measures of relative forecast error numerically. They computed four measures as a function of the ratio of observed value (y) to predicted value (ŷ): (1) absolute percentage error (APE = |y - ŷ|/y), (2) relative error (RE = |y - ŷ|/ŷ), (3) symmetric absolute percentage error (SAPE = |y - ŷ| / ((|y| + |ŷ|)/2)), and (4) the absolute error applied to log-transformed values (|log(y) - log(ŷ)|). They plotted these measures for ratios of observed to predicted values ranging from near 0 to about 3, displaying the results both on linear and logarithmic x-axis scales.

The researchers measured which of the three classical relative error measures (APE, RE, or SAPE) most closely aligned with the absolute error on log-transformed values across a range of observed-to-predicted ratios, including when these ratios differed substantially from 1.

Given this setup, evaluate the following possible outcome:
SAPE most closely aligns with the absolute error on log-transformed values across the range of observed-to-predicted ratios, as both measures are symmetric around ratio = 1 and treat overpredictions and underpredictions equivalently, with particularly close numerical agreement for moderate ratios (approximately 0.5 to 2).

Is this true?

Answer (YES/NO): YES